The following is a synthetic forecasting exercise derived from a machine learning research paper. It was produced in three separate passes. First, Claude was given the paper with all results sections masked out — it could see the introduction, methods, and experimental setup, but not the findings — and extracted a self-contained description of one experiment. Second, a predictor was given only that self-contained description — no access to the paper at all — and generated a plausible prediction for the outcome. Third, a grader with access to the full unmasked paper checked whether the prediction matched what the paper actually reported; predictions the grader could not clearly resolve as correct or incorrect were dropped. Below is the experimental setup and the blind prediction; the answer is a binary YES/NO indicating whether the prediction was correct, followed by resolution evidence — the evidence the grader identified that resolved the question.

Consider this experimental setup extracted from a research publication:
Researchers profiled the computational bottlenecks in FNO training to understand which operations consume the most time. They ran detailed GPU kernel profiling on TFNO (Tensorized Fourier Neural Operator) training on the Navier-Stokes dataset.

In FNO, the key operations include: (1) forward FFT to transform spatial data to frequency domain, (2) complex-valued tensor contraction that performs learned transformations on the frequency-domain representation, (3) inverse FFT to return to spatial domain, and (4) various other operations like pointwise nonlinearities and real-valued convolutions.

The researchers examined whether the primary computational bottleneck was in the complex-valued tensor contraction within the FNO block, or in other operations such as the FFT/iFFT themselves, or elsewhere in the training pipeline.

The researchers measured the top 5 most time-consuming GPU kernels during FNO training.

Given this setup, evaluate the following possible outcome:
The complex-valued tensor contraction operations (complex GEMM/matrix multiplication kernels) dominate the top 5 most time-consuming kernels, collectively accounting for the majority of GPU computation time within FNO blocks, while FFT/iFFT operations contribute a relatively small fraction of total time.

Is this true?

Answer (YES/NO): YES